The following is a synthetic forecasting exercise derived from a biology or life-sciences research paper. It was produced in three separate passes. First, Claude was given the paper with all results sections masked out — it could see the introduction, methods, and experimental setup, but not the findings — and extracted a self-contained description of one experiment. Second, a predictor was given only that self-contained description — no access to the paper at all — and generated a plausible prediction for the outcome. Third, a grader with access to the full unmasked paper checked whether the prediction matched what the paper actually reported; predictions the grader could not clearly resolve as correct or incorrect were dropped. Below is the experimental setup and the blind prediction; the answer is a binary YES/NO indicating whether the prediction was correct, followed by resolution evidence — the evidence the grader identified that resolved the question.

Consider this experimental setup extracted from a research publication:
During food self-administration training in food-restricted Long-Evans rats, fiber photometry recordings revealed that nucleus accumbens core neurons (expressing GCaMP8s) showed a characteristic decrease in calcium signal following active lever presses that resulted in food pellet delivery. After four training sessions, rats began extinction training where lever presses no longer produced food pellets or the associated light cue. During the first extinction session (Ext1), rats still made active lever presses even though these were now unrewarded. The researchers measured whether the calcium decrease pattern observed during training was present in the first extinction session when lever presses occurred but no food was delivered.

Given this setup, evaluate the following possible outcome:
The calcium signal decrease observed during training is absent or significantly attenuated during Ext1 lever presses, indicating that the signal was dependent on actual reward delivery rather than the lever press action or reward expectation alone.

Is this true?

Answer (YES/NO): NO